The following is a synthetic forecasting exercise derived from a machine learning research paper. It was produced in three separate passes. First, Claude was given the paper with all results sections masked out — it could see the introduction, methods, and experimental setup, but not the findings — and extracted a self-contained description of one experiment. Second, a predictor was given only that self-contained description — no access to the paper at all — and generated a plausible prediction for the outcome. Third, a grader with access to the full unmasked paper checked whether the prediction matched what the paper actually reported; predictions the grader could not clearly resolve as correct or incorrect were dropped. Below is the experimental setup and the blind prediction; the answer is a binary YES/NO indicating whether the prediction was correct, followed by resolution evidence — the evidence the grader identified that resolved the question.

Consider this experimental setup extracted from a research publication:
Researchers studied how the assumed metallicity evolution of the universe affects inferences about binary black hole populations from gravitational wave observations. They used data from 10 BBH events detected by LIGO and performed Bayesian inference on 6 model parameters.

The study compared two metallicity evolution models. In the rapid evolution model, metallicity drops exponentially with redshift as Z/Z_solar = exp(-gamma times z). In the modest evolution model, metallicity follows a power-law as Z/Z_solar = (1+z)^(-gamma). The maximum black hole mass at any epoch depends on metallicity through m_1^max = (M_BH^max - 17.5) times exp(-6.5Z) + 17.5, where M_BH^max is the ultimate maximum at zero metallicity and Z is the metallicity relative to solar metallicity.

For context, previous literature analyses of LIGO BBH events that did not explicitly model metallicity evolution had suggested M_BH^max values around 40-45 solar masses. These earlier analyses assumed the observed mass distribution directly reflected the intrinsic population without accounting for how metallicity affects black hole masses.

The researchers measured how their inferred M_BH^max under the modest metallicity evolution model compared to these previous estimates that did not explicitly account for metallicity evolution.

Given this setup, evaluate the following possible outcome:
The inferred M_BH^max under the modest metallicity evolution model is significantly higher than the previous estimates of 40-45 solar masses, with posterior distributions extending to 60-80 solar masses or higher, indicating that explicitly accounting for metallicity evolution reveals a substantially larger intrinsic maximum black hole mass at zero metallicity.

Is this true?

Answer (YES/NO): YES